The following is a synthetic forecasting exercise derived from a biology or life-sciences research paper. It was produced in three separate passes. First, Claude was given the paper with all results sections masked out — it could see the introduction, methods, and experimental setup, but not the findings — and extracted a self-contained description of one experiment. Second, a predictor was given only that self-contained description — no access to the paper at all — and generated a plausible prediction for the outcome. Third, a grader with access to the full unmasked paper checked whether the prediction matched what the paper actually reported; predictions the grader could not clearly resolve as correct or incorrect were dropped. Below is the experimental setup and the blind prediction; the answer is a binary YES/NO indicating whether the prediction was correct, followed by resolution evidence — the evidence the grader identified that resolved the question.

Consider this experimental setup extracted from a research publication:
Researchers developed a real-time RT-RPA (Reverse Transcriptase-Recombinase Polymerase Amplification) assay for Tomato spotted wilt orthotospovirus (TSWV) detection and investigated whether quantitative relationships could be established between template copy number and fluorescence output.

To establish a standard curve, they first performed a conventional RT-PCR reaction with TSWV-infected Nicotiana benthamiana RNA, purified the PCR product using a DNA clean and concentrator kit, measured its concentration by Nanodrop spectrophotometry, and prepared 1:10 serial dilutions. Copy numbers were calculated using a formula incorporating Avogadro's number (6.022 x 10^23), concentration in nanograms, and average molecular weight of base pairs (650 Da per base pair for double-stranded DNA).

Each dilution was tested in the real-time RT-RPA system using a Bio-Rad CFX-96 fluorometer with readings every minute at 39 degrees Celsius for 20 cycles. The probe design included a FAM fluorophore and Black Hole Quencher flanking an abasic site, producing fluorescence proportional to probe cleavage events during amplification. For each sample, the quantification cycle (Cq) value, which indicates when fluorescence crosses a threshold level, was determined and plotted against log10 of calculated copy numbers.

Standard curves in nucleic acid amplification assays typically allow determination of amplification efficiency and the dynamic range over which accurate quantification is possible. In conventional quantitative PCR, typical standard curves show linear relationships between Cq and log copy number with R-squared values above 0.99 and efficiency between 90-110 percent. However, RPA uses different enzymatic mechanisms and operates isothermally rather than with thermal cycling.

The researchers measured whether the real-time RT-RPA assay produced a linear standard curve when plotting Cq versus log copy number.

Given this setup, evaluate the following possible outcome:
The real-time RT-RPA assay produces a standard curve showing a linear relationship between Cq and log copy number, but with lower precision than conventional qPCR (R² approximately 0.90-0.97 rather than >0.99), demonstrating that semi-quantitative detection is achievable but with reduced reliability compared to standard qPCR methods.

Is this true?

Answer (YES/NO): NO